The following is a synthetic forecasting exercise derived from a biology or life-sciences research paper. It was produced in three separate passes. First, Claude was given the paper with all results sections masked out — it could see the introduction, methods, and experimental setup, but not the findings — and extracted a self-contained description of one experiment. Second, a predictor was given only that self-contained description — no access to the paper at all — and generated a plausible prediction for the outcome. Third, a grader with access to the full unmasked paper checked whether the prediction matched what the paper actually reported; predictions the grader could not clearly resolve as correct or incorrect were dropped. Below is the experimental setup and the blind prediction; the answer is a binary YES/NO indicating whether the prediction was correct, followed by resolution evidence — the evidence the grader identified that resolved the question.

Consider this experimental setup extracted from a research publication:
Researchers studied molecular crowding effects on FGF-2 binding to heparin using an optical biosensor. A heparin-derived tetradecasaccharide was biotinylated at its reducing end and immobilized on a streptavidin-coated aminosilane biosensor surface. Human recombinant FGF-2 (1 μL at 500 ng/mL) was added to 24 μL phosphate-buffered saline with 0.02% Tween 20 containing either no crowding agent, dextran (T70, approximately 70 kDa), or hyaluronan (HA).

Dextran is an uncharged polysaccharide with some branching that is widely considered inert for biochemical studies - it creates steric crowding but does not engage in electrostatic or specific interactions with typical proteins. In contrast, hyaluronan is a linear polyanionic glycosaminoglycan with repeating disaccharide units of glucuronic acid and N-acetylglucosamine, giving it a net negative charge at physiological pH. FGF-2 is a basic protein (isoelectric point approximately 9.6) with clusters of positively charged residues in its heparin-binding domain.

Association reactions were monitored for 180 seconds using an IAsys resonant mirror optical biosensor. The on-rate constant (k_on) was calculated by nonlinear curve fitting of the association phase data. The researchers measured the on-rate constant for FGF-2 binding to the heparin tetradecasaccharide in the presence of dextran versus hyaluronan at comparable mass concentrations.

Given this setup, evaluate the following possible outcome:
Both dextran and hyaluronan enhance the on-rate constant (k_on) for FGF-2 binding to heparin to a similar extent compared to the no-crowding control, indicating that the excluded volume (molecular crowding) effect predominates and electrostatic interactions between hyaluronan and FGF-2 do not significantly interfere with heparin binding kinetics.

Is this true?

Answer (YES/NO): NO